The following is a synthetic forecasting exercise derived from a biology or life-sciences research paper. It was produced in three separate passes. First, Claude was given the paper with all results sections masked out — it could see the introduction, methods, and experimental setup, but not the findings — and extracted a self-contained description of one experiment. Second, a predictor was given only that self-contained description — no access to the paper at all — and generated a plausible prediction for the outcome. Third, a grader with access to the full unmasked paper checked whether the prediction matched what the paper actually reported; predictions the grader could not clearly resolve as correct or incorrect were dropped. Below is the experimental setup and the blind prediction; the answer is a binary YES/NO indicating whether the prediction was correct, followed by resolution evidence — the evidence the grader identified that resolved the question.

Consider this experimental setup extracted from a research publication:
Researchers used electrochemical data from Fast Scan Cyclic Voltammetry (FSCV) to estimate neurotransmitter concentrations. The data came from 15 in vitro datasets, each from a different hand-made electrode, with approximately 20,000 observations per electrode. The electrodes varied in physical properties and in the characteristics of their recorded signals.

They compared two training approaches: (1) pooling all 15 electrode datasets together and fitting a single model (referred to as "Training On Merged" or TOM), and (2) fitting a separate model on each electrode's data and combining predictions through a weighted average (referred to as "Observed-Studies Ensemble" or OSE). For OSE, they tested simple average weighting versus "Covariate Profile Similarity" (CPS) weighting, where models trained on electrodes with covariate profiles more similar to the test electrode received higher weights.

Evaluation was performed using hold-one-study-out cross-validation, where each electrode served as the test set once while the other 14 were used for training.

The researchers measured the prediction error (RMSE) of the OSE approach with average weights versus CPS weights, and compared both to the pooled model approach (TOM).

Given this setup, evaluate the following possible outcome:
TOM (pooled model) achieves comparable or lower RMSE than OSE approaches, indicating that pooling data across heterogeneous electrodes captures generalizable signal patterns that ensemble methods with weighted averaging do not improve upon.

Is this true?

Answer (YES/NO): YES